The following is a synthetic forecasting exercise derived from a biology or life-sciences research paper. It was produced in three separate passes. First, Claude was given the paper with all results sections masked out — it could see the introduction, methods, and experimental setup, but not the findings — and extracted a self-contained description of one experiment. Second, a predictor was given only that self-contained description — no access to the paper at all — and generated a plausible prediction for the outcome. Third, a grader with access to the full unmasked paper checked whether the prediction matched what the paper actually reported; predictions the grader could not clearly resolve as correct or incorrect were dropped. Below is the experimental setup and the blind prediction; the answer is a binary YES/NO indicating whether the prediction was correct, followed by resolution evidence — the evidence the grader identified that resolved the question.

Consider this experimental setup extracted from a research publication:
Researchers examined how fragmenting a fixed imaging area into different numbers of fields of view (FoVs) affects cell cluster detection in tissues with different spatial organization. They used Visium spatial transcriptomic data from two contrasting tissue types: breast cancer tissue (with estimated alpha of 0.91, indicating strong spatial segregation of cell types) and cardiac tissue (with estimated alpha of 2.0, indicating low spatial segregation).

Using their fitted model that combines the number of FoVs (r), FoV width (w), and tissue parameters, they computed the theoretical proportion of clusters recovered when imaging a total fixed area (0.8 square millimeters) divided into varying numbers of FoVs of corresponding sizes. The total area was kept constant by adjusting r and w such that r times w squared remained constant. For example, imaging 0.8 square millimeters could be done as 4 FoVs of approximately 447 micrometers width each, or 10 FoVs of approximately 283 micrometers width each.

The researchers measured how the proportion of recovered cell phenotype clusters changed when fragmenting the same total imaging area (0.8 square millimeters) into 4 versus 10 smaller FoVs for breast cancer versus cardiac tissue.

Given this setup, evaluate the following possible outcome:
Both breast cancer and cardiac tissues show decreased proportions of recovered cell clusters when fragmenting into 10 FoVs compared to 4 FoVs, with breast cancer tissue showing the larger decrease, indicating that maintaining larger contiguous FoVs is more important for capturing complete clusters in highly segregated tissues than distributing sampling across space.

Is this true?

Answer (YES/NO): NO